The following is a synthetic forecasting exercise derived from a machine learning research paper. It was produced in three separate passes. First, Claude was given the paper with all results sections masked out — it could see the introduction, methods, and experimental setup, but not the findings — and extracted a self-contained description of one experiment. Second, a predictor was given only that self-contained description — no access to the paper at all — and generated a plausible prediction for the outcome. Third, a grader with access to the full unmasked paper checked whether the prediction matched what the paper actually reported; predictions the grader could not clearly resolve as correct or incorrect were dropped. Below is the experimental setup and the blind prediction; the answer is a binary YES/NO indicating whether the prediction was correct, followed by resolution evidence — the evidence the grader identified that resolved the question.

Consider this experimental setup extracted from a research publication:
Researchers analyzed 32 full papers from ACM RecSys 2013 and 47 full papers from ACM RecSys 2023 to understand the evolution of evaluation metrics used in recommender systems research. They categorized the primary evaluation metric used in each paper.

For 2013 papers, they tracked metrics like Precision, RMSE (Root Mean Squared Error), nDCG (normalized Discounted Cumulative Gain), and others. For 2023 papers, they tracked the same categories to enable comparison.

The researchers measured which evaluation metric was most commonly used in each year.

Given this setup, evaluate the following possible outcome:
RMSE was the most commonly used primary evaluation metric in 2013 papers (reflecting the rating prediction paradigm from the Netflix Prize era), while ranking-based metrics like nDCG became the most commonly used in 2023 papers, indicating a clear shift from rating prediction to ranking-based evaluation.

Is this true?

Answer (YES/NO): NO